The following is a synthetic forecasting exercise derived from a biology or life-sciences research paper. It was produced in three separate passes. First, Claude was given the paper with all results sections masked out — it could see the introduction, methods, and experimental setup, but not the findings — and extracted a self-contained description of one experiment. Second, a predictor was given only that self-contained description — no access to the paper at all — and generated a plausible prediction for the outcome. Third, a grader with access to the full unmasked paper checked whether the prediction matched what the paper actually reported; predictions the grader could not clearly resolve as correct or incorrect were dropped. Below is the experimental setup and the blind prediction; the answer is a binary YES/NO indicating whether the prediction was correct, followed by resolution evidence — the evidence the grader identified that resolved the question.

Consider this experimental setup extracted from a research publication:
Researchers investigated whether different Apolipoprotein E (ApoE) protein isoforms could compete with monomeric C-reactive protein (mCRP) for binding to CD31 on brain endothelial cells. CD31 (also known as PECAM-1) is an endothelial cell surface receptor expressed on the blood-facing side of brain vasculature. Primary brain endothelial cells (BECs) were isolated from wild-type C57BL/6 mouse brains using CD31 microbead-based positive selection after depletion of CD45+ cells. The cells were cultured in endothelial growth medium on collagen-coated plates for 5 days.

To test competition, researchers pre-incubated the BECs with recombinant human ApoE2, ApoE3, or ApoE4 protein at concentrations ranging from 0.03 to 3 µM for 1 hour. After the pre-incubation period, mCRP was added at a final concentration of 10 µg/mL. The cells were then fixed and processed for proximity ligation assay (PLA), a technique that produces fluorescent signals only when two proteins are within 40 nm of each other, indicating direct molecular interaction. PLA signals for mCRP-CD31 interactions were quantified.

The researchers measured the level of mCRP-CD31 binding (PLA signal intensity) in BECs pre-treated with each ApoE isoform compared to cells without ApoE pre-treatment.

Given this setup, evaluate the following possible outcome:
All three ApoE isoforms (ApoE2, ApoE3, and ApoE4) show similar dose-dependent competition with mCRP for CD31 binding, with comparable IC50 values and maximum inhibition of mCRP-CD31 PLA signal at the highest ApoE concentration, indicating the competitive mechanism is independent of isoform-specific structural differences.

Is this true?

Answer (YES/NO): NO